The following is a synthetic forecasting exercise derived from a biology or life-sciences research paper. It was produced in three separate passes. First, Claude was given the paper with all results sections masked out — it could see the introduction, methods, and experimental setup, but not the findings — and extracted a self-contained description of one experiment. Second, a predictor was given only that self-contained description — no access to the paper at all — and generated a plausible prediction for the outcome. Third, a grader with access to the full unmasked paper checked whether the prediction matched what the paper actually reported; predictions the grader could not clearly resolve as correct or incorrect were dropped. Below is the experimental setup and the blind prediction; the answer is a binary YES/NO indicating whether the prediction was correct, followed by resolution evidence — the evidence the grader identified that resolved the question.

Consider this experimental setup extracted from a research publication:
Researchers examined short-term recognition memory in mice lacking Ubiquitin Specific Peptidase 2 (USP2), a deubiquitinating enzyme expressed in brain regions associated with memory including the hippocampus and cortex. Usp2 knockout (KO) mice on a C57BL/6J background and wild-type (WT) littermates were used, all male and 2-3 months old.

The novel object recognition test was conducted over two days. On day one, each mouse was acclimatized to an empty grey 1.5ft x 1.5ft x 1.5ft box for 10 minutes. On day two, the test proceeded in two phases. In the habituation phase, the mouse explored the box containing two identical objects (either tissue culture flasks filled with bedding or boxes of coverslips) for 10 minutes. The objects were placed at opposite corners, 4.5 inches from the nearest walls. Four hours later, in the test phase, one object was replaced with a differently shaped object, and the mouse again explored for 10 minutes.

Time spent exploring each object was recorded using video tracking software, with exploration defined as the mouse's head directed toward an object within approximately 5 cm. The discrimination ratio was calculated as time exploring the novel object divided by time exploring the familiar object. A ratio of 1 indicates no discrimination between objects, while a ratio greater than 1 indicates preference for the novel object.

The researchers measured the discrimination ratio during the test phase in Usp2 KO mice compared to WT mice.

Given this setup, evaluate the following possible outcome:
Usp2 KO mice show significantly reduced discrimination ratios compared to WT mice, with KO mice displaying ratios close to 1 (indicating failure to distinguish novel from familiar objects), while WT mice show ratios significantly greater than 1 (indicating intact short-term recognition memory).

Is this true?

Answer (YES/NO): NO